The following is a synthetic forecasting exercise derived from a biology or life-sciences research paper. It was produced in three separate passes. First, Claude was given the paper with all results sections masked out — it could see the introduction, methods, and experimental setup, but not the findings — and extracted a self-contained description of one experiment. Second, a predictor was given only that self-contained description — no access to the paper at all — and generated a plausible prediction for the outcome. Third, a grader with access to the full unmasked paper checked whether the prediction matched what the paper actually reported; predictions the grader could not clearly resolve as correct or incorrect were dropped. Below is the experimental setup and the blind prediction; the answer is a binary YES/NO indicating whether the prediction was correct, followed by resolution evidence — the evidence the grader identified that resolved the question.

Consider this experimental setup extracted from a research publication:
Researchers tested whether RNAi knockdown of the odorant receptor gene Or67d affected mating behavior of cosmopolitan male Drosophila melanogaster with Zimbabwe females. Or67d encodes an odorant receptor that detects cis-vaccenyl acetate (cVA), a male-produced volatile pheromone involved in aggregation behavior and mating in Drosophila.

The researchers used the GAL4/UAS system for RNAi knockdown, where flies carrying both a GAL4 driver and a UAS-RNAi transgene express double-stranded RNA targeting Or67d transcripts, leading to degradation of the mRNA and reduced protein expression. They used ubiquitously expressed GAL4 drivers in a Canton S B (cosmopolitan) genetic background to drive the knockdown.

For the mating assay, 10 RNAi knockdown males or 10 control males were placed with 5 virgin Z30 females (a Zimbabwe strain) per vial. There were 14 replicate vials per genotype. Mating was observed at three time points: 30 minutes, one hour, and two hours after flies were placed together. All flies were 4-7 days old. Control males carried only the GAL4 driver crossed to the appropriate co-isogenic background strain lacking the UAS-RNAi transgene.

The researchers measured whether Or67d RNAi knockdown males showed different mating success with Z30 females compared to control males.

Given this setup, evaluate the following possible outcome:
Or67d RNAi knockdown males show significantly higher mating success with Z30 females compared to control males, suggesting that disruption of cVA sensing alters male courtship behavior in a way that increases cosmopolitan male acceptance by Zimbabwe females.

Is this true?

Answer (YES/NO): NO